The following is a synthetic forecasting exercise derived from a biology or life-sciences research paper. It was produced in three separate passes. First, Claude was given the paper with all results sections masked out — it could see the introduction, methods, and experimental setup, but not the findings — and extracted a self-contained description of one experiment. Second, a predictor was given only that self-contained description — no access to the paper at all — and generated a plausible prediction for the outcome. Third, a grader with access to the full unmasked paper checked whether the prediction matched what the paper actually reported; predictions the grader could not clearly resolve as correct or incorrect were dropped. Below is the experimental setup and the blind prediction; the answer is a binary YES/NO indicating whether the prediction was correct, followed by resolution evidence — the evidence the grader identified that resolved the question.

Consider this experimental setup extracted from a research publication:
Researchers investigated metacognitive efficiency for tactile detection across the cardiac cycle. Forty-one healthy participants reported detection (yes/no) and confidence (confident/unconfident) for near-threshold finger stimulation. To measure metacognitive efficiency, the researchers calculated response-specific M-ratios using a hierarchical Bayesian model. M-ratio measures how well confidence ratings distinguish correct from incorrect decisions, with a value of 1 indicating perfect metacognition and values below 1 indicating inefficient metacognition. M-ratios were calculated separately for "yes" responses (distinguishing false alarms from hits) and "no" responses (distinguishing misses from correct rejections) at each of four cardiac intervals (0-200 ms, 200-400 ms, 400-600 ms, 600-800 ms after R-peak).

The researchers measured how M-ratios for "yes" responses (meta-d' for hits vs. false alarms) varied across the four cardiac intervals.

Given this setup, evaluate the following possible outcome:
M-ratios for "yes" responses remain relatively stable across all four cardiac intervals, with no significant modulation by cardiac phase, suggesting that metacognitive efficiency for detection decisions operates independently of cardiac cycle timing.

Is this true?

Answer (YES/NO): NO